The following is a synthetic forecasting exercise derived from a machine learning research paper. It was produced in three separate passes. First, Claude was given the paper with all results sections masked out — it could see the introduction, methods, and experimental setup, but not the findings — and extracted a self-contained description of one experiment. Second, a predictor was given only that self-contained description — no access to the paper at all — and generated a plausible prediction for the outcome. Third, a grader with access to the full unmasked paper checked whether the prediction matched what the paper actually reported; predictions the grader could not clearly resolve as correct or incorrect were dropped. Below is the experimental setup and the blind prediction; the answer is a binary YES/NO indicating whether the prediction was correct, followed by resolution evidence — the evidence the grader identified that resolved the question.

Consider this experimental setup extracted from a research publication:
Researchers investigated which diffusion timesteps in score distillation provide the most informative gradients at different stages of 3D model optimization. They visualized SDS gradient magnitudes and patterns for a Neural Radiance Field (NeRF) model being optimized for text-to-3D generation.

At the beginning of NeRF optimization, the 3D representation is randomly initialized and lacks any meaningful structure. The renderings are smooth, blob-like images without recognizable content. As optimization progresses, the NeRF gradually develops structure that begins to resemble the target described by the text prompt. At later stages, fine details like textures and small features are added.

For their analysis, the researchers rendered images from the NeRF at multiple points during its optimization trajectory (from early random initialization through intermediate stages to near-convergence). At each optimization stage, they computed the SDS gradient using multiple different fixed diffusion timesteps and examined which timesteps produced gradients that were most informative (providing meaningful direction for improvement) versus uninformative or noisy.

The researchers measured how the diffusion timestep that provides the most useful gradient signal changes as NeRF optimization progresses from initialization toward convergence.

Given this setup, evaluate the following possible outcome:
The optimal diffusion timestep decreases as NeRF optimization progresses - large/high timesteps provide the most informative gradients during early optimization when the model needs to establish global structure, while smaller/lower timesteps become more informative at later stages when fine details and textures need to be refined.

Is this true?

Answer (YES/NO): YES